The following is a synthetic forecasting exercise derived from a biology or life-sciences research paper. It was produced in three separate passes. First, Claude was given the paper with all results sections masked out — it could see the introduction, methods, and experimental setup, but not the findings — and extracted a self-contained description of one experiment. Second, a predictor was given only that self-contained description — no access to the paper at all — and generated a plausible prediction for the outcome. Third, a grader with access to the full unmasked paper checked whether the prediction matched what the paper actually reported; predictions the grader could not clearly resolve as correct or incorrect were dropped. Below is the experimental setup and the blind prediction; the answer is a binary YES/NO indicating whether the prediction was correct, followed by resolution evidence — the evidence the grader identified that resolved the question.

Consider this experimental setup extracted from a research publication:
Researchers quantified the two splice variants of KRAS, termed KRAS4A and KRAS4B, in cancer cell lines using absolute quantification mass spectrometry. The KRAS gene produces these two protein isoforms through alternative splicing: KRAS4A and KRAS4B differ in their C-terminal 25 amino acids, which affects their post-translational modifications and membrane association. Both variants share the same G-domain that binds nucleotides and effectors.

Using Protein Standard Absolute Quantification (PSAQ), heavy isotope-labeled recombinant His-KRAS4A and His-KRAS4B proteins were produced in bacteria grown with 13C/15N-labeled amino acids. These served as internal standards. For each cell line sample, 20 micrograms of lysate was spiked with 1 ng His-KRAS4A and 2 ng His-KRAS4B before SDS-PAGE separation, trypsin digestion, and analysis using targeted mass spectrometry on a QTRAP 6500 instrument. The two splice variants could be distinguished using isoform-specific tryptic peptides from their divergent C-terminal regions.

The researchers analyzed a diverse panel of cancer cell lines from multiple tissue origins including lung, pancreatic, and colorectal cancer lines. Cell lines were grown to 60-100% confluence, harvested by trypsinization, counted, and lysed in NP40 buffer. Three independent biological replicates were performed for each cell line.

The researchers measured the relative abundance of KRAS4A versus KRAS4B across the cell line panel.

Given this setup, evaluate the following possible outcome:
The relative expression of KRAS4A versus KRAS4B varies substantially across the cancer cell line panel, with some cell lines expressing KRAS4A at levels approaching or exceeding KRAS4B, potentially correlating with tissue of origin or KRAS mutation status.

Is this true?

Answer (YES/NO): NO